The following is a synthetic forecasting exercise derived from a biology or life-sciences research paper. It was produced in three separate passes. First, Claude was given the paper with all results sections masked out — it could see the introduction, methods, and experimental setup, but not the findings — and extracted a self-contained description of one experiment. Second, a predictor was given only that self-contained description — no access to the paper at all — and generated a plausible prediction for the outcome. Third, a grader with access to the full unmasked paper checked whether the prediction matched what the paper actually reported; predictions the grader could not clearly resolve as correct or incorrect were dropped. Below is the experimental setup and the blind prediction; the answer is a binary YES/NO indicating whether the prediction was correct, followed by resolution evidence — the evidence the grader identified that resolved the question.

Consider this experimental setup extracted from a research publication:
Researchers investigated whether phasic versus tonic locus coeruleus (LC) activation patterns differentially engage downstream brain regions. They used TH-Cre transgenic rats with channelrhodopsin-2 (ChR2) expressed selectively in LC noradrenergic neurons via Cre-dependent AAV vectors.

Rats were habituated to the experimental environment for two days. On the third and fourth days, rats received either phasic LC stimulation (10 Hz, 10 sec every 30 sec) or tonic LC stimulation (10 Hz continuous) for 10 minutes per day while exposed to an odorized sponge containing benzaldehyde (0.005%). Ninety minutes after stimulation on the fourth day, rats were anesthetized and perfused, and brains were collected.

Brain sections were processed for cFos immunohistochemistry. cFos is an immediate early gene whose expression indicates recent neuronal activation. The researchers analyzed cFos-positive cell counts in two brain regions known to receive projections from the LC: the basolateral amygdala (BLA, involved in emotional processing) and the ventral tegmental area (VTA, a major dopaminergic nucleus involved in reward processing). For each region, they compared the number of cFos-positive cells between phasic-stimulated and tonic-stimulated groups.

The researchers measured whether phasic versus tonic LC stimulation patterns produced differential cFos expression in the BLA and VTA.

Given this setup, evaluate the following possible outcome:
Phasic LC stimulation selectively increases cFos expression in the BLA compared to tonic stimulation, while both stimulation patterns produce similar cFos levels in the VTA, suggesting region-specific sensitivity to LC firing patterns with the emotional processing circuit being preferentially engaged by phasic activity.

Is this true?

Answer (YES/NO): NO